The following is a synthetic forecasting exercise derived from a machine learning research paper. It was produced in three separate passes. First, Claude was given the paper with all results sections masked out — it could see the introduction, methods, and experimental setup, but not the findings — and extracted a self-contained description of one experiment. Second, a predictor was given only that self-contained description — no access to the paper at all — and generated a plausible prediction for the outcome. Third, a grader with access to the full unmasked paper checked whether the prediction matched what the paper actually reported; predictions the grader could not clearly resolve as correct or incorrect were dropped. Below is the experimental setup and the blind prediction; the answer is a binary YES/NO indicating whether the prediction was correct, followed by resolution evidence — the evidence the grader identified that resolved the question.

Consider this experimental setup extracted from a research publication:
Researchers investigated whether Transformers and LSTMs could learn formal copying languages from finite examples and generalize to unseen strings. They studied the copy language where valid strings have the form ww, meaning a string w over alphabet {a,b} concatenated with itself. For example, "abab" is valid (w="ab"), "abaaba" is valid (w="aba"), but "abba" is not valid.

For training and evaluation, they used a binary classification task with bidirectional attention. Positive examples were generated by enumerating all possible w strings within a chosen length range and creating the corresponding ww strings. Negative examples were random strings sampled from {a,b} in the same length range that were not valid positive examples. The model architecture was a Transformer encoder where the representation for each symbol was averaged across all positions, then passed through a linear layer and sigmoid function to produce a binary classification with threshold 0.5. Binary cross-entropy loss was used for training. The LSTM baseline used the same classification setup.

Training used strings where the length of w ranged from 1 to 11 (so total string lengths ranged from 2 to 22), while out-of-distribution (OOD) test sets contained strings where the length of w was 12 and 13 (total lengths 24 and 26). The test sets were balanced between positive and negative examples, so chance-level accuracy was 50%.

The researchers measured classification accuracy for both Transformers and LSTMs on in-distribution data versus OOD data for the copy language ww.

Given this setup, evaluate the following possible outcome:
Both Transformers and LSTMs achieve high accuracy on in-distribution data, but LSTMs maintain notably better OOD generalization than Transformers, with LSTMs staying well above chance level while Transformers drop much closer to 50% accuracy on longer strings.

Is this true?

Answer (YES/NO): YES